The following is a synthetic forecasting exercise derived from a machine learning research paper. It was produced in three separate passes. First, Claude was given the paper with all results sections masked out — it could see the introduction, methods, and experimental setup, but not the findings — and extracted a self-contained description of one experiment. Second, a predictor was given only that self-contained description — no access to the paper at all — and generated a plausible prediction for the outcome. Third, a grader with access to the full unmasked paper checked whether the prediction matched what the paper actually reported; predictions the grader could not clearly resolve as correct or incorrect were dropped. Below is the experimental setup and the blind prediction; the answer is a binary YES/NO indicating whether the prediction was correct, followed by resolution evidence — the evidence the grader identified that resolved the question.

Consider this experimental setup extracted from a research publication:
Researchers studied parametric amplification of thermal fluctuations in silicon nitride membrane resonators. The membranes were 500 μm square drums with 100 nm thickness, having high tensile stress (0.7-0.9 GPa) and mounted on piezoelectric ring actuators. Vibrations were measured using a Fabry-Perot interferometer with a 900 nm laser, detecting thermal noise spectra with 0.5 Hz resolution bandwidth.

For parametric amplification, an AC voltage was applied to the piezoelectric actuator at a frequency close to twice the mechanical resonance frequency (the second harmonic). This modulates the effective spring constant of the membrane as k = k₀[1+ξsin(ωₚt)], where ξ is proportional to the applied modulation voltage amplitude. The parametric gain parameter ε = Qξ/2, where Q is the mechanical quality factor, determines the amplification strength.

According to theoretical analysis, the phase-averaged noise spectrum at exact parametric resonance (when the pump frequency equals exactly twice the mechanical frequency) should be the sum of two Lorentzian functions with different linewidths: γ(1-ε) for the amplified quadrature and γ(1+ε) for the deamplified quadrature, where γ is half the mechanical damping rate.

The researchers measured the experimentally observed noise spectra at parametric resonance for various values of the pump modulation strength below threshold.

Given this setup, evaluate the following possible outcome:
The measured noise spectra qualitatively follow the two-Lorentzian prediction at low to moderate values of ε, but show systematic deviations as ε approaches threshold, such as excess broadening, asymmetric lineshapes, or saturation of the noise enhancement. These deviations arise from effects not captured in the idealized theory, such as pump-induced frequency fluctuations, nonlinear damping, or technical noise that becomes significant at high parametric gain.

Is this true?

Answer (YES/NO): NO